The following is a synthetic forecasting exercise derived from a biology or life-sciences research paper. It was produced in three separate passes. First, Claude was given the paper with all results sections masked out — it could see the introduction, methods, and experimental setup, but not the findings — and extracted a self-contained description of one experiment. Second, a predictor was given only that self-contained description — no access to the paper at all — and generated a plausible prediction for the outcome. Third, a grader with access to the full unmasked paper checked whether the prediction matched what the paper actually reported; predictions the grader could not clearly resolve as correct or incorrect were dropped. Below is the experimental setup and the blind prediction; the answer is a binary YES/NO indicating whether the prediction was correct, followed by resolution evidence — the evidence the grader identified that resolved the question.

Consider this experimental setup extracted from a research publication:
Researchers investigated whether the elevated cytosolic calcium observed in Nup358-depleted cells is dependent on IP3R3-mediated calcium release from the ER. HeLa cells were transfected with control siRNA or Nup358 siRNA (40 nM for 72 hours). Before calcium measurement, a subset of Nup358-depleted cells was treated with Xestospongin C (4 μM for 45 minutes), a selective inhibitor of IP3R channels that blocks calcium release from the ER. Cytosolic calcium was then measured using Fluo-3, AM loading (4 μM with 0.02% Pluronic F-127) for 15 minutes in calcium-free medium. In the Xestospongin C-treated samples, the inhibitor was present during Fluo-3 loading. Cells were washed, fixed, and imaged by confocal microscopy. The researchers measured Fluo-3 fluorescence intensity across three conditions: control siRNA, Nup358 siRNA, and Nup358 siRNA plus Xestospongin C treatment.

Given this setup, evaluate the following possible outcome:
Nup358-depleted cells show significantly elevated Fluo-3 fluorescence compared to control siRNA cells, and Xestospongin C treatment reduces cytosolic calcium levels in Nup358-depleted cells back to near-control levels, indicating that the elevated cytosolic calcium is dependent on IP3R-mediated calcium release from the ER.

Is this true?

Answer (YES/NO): YES